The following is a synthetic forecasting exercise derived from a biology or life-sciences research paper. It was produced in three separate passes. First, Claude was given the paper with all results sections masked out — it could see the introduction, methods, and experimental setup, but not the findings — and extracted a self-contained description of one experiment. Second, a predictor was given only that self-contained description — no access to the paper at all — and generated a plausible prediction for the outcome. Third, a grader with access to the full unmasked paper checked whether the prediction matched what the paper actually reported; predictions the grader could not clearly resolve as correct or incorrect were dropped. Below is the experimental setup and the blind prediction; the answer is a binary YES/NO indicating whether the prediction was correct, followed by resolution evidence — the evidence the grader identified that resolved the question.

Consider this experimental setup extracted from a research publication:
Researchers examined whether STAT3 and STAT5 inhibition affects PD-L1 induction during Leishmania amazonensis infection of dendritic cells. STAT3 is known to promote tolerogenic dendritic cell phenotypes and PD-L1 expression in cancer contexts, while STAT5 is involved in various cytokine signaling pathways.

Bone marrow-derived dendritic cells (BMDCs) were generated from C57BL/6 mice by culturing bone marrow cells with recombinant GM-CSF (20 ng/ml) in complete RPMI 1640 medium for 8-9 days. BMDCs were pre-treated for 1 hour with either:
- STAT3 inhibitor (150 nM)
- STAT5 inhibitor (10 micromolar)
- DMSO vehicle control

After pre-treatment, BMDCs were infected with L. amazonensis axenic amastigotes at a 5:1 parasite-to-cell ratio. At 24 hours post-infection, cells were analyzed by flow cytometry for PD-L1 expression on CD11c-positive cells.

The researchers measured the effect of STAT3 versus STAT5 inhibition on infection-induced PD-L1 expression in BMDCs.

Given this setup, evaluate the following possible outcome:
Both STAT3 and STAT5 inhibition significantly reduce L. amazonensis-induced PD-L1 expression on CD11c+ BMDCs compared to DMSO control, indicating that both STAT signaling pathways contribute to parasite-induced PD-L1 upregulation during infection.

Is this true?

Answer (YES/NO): NO